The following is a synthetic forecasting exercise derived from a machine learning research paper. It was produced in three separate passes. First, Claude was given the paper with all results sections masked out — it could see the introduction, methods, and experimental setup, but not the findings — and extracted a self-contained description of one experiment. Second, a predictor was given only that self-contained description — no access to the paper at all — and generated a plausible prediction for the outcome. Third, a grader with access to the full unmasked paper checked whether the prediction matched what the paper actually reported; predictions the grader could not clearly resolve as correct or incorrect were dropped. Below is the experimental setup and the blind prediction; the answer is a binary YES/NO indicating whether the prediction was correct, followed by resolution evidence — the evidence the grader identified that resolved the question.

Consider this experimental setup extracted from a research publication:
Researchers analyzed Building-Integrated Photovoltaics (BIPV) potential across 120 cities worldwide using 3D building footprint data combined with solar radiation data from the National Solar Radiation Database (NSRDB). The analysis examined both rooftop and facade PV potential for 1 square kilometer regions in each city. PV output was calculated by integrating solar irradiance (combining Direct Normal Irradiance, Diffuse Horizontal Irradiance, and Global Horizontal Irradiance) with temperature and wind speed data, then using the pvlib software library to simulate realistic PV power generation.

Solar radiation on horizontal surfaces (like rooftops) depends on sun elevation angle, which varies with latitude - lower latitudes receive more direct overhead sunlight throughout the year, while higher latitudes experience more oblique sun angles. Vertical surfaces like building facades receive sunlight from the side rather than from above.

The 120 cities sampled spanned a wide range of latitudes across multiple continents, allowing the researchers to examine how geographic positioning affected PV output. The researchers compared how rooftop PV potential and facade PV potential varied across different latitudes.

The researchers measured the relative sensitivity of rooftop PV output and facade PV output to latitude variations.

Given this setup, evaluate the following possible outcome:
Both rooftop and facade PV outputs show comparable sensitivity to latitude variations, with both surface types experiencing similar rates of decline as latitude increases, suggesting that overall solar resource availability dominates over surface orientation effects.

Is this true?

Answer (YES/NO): NO